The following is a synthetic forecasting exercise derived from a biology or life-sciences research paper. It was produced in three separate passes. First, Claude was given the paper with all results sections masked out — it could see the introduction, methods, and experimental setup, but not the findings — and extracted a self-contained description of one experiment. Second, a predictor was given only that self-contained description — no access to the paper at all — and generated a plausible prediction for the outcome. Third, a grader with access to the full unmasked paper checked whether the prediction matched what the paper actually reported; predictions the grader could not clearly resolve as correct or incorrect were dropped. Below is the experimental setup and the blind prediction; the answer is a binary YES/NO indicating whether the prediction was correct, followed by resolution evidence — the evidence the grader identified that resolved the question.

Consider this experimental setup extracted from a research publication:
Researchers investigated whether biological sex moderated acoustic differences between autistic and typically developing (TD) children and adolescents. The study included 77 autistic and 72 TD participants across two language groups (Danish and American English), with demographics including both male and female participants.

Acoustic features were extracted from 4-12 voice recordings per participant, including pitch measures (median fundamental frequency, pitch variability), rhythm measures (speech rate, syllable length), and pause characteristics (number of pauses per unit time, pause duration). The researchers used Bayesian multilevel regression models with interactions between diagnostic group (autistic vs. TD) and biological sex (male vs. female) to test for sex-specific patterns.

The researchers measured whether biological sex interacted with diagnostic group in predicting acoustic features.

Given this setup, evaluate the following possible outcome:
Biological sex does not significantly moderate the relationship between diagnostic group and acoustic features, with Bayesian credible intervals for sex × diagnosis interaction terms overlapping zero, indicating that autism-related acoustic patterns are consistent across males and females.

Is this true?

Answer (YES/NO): NO